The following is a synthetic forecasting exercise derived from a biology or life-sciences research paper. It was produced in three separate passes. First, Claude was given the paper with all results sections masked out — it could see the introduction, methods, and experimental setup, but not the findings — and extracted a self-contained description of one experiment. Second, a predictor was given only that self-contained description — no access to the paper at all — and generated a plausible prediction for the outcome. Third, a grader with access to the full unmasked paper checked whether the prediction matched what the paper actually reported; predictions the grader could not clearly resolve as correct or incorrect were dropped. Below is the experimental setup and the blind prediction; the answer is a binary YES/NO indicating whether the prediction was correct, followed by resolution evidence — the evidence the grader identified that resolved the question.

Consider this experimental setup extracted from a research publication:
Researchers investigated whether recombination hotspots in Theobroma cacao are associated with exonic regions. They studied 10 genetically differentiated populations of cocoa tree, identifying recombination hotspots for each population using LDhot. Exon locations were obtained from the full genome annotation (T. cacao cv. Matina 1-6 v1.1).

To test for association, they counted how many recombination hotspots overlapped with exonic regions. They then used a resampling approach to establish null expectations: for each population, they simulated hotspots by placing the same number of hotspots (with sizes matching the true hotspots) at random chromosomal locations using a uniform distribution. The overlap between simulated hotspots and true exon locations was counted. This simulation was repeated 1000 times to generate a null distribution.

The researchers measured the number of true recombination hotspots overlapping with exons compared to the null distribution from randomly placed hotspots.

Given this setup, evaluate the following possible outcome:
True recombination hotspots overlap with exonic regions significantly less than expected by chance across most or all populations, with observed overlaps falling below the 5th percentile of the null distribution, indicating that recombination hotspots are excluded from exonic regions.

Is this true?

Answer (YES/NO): YES